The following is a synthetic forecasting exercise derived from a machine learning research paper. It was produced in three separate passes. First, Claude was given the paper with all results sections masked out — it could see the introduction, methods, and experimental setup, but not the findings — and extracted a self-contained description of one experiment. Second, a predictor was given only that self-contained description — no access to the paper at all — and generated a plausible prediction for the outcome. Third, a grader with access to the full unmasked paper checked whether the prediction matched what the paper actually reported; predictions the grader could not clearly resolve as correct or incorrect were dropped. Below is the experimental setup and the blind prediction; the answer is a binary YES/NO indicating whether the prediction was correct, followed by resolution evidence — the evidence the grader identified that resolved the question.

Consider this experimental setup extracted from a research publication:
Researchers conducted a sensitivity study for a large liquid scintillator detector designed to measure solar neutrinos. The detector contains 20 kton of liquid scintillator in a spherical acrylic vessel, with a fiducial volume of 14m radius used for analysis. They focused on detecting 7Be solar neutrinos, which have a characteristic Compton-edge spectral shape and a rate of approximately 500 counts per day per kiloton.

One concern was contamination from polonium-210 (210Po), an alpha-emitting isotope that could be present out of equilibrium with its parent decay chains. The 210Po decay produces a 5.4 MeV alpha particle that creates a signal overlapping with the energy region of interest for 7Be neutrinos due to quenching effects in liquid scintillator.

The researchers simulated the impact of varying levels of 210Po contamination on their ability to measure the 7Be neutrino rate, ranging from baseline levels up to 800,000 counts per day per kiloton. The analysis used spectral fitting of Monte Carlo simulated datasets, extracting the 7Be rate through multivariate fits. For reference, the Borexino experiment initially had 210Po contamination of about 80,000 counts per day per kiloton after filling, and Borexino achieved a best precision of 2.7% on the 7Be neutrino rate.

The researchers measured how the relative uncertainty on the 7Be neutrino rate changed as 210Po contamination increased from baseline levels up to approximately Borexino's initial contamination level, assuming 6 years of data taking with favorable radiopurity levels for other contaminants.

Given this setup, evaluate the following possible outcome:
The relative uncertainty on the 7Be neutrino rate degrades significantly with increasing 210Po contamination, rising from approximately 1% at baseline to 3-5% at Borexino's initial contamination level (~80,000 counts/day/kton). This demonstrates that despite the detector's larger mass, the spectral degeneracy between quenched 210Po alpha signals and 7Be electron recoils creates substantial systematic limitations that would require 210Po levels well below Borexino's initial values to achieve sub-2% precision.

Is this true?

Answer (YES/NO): NO